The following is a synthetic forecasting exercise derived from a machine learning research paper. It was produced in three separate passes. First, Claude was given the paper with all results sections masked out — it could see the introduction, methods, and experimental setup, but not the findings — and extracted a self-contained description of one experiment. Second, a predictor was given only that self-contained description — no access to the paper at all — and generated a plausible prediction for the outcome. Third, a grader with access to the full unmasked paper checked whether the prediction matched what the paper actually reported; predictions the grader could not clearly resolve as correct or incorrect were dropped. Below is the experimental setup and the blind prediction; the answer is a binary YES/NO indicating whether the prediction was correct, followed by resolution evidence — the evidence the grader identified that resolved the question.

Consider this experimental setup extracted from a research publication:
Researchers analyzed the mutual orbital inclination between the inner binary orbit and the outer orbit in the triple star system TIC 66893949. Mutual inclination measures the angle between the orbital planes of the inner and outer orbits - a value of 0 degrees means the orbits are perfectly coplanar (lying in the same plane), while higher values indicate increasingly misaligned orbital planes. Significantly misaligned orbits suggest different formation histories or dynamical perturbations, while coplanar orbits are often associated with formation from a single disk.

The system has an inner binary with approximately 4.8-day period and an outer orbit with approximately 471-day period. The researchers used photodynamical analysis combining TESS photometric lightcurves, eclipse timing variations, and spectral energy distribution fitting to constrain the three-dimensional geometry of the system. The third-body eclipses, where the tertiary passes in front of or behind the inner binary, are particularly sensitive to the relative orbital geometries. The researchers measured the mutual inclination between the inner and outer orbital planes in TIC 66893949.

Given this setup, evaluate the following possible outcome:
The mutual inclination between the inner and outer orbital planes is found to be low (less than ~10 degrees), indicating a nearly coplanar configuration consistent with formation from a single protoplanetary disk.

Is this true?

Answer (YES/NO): YES